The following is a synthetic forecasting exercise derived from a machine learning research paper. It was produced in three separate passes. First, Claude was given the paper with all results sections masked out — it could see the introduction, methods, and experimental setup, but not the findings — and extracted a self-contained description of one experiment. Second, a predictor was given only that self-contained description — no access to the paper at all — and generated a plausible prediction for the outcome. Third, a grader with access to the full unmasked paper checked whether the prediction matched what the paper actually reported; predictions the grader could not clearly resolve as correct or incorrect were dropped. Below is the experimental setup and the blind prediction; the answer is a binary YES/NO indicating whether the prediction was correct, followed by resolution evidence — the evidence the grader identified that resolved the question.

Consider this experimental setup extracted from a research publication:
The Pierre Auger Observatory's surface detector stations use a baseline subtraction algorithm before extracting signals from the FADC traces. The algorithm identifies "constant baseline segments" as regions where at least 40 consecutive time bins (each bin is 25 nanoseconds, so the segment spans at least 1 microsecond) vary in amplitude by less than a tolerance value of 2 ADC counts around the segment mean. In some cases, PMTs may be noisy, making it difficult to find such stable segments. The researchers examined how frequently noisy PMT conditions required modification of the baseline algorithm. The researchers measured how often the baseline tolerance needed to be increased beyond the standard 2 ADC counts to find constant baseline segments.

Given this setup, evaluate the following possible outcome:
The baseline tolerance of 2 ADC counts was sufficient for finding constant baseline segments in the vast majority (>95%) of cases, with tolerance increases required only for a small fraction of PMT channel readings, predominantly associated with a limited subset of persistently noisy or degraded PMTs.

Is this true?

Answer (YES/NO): YES